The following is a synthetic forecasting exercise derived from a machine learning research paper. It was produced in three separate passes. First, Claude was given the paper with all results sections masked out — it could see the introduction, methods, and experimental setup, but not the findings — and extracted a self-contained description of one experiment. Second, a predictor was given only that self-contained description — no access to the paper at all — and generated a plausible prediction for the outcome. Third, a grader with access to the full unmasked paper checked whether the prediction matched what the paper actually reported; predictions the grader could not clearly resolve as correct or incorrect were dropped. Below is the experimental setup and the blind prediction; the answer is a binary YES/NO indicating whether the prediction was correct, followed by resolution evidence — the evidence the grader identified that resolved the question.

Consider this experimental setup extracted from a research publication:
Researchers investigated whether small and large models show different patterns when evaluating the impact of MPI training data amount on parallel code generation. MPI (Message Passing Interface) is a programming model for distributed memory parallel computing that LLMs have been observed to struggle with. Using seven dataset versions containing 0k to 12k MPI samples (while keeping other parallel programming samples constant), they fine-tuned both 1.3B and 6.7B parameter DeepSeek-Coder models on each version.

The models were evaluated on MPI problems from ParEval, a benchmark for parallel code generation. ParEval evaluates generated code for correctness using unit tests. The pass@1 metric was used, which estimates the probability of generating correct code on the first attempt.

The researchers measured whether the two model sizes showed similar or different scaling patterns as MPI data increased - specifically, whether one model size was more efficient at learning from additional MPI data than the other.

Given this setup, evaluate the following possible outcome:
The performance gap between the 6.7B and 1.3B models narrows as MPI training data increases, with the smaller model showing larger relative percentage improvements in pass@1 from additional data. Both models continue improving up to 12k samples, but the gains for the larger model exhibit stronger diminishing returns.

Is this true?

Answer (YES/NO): NO